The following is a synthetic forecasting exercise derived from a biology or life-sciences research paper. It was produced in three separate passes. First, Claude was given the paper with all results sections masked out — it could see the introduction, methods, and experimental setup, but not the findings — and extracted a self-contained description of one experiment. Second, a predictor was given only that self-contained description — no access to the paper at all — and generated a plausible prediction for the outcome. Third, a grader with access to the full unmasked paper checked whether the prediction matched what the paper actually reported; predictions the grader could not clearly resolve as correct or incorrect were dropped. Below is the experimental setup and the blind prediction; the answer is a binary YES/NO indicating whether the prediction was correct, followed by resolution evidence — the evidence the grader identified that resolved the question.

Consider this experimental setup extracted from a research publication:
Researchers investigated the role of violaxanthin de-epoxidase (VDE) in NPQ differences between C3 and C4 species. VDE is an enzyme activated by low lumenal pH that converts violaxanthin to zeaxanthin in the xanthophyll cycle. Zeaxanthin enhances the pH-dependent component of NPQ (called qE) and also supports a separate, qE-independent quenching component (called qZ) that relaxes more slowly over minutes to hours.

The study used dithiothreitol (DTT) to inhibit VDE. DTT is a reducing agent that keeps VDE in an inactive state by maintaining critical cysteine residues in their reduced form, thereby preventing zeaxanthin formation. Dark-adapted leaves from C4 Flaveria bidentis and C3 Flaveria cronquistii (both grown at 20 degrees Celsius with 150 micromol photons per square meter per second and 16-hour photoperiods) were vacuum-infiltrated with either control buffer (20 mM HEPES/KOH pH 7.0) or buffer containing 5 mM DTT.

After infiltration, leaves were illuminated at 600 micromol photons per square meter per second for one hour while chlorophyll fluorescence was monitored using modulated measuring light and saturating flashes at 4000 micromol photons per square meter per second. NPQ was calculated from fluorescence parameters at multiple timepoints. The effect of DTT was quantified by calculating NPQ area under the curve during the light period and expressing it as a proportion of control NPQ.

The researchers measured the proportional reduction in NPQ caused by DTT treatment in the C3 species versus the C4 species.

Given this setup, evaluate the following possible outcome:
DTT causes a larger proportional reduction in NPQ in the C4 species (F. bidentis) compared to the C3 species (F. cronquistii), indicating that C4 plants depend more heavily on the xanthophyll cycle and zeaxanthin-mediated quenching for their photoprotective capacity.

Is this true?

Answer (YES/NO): NO